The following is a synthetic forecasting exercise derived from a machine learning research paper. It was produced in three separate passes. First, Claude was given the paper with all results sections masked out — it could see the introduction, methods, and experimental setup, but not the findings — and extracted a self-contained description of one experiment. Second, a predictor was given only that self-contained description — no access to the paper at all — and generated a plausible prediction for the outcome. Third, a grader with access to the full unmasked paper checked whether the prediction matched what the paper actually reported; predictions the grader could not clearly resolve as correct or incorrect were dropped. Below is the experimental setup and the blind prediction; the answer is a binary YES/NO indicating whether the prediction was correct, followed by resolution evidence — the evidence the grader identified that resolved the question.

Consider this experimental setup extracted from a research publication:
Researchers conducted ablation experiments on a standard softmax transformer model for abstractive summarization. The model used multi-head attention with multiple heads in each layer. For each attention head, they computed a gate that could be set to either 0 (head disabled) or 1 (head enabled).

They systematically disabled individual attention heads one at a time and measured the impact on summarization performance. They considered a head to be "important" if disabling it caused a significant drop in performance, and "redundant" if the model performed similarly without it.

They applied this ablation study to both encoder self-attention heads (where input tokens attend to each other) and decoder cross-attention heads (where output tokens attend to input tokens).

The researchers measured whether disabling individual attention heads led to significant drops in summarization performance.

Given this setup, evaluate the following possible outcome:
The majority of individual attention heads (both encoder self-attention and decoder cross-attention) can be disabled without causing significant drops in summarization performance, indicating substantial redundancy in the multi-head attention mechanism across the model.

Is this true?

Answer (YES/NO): YES